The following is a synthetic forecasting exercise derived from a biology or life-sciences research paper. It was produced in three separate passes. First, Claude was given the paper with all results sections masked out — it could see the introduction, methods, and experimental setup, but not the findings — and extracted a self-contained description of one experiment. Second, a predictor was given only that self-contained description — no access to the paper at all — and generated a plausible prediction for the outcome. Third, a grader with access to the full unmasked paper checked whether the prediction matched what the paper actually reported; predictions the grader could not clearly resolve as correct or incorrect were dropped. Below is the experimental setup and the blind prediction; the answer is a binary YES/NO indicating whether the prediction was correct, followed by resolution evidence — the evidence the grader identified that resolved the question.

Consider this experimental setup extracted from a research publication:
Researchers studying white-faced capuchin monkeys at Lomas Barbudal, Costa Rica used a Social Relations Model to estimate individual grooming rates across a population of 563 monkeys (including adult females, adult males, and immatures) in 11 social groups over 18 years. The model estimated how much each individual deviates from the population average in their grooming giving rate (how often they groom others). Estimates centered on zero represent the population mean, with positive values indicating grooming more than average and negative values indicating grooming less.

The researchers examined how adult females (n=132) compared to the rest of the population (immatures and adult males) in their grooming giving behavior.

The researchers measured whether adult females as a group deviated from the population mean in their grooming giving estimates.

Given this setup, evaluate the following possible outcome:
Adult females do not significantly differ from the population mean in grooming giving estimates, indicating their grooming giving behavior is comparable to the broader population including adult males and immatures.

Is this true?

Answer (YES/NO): NO